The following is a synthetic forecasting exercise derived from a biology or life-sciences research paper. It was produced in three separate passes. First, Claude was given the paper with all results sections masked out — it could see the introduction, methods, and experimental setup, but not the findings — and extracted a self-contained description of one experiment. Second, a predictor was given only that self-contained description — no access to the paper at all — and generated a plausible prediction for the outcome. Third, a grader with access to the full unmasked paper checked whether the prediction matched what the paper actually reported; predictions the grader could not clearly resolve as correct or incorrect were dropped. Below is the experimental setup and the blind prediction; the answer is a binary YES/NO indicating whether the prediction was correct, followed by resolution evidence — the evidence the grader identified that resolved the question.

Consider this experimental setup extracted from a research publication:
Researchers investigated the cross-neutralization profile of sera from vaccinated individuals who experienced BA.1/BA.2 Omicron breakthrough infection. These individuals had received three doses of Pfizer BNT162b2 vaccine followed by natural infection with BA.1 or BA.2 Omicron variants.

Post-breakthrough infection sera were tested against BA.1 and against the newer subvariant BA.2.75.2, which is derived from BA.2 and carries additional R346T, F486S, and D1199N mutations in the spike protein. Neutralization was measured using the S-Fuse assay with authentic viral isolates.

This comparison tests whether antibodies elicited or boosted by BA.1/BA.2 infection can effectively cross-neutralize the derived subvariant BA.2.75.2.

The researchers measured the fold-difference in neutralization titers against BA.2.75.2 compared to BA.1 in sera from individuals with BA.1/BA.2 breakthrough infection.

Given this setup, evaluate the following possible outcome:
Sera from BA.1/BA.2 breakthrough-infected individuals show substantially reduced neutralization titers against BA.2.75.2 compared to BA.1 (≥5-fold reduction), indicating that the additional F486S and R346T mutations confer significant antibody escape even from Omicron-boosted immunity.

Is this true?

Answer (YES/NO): YES